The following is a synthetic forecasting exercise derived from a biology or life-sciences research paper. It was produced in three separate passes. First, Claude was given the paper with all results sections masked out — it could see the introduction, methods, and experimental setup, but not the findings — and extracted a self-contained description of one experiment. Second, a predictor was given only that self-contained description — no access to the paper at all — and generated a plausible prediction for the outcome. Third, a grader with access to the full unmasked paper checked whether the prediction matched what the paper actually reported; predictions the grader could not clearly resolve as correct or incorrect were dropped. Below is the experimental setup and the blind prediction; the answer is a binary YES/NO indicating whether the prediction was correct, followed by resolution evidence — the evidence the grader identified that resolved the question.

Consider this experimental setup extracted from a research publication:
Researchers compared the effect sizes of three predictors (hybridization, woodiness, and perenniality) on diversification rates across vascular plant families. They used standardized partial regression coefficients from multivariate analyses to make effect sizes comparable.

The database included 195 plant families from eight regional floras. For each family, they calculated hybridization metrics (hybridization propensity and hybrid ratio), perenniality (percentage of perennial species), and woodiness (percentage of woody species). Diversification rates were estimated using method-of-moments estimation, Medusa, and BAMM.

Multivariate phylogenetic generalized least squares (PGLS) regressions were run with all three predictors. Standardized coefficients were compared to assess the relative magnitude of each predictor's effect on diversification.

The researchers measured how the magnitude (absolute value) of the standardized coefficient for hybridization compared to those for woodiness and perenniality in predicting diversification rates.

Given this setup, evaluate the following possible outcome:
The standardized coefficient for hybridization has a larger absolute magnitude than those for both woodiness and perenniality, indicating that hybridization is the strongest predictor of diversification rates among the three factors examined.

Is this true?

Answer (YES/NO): NO